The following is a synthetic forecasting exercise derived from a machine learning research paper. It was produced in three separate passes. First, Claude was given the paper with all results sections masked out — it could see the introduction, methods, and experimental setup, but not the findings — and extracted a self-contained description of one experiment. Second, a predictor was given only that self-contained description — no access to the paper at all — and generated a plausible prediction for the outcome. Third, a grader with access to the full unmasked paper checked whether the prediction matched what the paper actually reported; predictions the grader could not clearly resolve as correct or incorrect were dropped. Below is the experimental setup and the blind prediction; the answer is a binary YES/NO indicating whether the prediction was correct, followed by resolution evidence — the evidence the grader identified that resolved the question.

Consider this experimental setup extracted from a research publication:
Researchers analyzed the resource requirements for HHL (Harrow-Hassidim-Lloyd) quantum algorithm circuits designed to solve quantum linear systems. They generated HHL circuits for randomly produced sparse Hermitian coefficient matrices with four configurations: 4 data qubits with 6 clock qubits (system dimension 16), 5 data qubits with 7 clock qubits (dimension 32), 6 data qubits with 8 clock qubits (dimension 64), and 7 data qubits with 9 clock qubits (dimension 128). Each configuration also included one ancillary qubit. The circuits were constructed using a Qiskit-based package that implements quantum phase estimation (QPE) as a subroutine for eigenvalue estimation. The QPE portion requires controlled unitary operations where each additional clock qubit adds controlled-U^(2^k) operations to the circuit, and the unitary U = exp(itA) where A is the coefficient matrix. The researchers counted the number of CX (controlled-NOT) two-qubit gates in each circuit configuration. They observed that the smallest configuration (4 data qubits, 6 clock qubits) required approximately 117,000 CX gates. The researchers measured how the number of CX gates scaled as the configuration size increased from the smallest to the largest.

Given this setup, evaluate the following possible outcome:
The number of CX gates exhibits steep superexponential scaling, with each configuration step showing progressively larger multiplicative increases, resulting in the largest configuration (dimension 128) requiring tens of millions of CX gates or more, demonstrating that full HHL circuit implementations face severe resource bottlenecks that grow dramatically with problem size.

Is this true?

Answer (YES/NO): NO